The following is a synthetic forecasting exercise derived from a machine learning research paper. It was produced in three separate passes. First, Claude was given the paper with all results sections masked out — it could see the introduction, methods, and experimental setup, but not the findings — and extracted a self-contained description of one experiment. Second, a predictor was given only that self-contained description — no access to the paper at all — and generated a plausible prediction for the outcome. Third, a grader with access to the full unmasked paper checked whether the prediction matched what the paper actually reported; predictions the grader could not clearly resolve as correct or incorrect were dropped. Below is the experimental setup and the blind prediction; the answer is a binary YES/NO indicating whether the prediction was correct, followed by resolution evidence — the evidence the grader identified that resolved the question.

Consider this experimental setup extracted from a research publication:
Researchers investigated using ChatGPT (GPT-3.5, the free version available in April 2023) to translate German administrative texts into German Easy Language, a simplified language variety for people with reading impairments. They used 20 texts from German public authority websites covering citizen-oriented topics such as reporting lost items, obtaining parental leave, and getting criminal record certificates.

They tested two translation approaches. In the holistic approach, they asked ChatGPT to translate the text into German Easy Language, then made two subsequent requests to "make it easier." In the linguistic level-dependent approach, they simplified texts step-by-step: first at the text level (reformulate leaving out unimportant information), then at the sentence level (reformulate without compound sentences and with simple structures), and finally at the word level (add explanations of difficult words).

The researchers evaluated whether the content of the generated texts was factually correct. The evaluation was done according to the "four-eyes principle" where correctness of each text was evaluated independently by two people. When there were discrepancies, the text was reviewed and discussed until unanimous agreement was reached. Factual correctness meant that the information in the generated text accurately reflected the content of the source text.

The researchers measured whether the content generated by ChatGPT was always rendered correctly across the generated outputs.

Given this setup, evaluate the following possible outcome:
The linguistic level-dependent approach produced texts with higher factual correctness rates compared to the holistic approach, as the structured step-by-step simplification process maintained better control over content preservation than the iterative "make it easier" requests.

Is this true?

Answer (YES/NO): YES